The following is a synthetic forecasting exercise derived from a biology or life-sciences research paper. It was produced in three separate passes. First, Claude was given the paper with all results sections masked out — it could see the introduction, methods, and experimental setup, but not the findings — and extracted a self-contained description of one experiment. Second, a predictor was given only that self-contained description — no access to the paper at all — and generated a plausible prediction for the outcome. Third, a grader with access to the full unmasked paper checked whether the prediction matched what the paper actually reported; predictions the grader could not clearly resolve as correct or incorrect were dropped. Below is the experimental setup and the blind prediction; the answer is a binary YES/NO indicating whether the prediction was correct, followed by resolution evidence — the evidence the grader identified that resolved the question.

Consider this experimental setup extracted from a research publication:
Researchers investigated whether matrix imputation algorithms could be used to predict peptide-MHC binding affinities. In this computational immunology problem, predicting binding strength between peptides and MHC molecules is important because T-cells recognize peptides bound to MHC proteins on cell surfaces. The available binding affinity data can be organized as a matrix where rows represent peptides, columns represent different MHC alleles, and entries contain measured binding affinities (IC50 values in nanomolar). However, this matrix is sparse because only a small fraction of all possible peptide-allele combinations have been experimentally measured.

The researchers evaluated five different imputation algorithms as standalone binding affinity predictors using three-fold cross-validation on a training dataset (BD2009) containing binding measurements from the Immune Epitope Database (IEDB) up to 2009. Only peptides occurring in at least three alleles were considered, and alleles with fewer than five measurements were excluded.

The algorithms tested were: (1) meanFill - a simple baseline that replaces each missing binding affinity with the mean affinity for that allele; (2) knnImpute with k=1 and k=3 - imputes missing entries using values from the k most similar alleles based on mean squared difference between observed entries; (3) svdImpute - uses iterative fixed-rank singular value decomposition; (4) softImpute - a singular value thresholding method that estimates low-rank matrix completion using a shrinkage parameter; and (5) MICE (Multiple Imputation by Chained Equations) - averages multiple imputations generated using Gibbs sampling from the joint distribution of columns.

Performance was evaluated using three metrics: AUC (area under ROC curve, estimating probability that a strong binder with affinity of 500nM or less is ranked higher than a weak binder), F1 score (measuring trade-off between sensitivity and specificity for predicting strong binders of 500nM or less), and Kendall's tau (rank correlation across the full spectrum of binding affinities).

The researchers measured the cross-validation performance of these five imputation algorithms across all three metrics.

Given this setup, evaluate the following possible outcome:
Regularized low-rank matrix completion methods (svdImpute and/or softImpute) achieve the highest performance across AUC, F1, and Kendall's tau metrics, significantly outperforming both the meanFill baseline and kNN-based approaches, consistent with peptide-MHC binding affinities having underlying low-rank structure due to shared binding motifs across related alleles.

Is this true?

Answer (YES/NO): NO